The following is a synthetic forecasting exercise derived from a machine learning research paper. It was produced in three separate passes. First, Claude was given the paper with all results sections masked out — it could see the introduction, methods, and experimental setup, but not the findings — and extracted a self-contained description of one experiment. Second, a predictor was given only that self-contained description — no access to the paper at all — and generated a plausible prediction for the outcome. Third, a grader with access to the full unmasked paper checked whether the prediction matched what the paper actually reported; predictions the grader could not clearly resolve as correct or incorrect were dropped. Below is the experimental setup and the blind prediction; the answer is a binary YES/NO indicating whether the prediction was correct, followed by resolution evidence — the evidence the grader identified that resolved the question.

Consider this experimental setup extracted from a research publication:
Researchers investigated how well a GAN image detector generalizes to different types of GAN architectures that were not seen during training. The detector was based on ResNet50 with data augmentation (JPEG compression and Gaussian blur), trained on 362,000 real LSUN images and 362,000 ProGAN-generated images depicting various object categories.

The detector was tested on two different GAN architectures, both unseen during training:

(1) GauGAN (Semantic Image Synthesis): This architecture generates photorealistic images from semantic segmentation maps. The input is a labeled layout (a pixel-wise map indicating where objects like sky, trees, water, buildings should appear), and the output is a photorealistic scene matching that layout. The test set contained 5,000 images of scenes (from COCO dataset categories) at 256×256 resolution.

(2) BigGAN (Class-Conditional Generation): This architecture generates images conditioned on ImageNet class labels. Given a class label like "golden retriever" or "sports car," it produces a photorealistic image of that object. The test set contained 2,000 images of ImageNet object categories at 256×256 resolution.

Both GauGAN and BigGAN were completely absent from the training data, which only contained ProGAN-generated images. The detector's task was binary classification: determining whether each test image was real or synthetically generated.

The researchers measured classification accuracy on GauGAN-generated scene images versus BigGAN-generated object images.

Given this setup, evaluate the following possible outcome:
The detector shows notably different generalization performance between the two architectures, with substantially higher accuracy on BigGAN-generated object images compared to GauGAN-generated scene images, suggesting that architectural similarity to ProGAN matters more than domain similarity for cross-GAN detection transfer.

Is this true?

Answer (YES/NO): NO